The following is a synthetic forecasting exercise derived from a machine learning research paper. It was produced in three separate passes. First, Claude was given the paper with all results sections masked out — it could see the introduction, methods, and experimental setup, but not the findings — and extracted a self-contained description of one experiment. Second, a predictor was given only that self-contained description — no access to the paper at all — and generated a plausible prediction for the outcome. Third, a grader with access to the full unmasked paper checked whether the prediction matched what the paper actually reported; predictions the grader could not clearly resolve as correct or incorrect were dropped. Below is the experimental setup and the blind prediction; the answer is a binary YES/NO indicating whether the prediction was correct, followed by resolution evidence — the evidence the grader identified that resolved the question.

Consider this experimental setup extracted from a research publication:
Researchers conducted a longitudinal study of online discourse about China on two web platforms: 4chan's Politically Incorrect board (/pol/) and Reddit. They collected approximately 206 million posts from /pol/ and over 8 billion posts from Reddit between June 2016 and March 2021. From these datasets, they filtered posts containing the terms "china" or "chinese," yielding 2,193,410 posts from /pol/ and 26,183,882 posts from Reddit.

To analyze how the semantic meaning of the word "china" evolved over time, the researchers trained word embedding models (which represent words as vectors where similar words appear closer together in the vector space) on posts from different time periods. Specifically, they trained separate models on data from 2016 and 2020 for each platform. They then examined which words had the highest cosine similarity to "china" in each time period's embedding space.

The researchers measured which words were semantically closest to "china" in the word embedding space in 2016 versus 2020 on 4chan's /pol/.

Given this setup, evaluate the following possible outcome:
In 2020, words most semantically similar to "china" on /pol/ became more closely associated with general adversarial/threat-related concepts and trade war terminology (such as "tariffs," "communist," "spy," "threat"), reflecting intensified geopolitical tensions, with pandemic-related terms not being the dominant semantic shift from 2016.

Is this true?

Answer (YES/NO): NO